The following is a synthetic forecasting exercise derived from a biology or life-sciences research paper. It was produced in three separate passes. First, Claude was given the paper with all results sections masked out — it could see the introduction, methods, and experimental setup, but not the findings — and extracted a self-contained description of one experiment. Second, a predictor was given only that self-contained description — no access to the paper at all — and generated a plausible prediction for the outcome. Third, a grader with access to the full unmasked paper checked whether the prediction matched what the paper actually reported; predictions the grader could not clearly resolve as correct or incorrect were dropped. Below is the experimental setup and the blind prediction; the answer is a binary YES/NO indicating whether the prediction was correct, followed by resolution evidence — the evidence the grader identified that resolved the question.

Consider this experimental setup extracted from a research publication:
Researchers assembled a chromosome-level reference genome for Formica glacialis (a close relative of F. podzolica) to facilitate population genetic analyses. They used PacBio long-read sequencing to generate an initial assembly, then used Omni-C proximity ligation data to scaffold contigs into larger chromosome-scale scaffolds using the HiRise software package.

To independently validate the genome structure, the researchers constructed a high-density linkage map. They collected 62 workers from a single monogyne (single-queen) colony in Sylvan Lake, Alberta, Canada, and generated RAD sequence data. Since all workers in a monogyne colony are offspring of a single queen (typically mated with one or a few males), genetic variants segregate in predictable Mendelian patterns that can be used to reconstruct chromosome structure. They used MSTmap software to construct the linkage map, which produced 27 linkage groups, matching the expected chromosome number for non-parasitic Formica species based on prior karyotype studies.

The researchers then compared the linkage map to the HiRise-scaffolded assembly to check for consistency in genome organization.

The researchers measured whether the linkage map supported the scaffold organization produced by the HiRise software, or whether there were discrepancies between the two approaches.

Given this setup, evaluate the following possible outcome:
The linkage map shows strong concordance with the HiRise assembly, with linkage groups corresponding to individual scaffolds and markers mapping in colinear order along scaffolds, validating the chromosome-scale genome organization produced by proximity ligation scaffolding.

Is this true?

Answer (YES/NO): NO